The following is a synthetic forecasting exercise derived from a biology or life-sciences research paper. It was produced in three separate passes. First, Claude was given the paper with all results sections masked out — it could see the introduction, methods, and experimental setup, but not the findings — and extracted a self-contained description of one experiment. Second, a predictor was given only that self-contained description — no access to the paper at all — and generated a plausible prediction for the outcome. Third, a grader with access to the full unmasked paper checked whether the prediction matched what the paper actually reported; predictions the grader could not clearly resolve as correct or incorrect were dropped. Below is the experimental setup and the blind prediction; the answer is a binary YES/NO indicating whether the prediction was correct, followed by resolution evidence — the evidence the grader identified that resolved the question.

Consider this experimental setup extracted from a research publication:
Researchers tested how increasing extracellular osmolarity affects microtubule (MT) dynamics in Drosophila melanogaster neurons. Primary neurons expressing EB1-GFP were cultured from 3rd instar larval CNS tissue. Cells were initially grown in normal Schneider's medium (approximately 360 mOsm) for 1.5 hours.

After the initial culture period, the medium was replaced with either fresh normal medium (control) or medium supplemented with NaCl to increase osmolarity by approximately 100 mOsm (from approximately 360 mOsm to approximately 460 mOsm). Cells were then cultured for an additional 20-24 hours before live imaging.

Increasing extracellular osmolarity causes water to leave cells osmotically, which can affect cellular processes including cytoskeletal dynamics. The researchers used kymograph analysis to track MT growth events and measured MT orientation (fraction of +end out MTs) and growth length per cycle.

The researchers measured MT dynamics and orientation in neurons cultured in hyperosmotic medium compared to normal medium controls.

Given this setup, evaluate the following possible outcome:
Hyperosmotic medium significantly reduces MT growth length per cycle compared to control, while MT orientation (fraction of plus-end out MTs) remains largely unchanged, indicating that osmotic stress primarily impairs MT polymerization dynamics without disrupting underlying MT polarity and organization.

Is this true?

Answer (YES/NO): NO